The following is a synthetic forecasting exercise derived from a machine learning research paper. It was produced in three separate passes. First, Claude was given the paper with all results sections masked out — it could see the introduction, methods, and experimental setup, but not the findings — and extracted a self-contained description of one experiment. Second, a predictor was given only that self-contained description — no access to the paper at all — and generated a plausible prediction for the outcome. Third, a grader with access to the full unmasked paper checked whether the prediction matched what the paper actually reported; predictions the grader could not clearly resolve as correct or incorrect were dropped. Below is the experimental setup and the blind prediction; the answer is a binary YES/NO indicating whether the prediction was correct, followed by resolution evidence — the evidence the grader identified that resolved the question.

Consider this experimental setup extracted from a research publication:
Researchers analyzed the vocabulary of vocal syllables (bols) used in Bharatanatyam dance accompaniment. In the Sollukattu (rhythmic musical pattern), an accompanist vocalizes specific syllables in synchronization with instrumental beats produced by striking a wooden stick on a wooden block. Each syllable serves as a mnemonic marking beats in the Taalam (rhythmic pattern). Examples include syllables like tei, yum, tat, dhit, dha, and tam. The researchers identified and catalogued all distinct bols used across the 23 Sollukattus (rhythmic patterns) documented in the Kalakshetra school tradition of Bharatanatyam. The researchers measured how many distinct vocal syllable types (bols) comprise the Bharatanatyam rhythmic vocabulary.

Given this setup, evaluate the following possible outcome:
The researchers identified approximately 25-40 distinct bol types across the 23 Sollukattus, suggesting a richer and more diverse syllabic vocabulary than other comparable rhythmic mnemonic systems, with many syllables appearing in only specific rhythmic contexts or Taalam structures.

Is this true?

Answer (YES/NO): YES